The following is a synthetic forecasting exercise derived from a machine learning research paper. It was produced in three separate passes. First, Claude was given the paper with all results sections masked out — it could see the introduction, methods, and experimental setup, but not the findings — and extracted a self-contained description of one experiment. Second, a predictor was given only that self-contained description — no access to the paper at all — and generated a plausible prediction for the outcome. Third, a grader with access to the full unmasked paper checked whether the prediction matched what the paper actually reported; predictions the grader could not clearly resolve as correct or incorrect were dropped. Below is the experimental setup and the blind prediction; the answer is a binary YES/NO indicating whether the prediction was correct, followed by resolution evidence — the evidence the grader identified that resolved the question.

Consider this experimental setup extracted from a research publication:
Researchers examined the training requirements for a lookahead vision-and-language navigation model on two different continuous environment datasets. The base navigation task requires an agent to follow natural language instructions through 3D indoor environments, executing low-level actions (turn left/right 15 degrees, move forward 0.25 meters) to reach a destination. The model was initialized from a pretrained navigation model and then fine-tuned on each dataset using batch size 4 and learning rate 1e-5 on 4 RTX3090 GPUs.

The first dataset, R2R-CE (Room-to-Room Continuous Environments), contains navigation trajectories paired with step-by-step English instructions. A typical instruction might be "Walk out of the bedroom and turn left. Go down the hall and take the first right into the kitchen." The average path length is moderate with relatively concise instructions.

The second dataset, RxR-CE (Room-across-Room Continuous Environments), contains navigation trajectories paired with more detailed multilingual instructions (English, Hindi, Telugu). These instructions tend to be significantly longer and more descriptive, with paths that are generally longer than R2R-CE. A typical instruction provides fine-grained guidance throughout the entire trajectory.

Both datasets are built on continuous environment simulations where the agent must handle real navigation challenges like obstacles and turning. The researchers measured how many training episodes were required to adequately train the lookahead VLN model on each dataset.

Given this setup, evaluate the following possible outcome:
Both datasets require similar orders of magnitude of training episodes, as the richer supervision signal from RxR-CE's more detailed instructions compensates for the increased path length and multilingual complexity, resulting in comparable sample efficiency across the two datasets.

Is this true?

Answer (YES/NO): NO